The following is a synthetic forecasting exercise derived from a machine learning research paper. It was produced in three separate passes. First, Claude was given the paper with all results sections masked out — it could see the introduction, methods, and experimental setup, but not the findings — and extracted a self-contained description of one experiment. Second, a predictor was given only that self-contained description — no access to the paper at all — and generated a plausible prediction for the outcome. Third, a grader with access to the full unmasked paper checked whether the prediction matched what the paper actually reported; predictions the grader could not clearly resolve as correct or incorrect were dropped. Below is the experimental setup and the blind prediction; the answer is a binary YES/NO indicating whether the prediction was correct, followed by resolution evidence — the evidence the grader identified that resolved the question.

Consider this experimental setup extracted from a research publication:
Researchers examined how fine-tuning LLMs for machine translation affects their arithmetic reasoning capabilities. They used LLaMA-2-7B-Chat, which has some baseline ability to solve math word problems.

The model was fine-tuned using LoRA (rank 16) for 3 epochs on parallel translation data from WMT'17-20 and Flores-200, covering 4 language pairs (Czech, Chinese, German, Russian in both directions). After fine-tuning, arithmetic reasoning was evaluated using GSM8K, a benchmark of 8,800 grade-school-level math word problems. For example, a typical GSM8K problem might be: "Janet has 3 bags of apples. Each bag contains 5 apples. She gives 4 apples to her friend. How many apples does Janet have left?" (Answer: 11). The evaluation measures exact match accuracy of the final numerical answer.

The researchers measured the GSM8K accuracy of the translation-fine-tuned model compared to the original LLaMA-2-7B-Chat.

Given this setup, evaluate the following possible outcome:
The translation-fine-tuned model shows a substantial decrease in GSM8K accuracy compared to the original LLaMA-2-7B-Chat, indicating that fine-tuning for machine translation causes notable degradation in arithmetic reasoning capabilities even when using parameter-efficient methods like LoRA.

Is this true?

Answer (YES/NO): YES